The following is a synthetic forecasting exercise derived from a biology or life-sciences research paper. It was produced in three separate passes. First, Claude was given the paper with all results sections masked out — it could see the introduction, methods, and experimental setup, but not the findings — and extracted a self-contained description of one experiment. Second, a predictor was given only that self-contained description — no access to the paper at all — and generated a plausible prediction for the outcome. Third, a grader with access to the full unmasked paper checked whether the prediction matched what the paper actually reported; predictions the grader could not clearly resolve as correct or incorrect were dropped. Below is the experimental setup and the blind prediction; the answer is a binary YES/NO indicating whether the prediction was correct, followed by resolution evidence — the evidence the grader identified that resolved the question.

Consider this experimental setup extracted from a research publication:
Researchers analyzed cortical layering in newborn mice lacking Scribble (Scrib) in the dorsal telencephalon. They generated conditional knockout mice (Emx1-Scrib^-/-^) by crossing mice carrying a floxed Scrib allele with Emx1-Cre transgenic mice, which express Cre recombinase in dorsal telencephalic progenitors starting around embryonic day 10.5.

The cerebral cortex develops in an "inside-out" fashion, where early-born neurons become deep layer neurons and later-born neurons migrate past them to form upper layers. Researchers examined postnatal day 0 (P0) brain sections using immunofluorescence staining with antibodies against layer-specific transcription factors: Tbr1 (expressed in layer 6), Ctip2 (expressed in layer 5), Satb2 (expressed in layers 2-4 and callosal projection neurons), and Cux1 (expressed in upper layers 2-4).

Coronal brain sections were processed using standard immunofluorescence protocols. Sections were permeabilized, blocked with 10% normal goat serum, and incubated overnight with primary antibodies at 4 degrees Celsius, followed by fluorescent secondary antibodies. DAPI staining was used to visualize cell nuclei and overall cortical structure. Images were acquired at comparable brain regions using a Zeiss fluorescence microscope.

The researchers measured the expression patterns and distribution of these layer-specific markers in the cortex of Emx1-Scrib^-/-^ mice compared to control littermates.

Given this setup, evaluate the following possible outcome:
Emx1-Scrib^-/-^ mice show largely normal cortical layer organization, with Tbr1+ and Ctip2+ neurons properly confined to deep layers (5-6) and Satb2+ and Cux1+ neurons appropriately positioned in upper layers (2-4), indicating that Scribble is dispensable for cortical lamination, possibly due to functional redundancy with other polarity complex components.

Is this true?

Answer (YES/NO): NO